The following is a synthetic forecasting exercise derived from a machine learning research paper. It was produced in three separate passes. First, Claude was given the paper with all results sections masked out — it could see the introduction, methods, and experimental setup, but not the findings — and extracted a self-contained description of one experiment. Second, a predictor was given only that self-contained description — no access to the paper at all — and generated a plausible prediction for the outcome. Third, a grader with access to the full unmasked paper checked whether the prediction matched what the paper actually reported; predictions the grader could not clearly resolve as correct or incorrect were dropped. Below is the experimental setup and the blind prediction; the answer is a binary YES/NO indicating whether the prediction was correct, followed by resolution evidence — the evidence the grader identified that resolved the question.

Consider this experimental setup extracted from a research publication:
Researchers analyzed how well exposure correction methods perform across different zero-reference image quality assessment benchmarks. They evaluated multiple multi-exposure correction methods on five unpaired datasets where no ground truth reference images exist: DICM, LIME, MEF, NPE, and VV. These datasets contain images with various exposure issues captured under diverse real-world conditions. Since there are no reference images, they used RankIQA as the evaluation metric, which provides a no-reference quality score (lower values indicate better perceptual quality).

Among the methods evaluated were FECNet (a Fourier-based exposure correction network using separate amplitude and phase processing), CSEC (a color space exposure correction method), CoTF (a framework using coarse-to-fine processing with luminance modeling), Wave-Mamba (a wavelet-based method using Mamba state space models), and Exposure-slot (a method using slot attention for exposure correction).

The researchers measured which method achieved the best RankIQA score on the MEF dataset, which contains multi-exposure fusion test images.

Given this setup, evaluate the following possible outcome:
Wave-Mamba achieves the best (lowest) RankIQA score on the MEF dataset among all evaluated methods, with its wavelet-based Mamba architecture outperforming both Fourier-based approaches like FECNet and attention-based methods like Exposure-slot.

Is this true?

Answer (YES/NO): YES